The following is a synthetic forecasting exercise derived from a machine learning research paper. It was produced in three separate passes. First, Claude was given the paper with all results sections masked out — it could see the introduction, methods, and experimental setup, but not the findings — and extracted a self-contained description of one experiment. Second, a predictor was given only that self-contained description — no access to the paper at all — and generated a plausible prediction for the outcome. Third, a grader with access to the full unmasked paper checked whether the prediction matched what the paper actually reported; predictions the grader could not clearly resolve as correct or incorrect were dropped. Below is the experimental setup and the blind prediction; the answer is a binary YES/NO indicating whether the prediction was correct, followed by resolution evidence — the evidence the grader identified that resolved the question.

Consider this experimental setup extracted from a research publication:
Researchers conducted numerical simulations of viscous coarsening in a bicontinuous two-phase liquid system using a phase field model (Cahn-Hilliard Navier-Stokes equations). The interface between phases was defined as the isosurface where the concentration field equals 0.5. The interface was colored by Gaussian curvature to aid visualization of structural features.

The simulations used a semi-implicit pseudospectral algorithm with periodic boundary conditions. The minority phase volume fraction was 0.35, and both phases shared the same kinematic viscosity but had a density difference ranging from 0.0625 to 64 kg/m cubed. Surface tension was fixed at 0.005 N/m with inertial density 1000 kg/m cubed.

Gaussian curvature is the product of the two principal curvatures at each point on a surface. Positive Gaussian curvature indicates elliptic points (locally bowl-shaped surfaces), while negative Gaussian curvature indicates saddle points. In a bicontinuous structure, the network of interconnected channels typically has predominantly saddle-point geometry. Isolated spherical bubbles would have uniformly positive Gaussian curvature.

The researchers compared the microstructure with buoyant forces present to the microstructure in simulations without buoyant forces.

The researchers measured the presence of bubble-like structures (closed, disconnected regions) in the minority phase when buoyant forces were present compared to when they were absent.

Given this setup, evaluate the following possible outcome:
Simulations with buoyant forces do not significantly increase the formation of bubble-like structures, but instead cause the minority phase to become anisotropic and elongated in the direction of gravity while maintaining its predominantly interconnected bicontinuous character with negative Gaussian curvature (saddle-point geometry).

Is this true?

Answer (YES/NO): NO